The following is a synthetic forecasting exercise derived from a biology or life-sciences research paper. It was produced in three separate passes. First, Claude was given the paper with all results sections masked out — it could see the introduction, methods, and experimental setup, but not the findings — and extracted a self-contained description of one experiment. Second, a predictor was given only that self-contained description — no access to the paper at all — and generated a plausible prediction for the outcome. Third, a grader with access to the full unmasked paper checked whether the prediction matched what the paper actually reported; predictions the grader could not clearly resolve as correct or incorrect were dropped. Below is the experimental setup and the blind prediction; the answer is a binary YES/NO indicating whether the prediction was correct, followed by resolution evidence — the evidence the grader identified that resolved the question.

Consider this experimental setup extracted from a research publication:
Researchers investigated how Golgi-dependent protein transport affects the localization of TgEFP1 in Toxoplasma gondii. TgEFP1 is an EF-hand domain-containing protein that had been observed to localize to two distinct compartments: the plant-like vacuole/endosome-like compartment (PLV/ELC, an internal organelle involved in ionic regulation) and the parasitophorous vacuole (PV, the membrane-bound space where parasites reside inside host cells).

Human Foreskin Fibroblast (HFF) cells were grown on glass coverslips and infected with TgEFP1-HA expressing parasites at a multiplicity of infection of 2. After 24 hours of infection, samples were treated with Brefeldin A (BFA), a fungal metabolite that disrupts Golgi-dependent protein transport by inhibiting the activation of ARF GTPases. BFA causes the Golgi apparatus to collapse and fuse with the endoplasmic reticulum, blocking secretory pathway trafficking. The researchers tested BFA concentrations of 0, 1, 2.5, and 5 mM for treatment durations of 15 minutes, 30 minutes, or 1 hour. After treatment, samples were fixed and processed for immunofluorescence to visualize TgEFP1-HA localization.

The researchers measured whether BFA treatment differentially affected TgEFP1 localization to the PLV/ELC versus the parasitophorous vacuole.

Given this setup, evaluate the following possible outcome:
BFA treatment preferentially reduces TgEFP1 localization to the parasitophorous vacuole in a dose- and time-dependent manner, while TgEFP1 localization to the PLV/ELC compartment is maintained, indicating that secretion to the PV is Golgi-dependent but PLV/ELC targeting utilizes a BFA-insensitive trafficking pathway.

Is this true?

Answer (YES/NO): YES